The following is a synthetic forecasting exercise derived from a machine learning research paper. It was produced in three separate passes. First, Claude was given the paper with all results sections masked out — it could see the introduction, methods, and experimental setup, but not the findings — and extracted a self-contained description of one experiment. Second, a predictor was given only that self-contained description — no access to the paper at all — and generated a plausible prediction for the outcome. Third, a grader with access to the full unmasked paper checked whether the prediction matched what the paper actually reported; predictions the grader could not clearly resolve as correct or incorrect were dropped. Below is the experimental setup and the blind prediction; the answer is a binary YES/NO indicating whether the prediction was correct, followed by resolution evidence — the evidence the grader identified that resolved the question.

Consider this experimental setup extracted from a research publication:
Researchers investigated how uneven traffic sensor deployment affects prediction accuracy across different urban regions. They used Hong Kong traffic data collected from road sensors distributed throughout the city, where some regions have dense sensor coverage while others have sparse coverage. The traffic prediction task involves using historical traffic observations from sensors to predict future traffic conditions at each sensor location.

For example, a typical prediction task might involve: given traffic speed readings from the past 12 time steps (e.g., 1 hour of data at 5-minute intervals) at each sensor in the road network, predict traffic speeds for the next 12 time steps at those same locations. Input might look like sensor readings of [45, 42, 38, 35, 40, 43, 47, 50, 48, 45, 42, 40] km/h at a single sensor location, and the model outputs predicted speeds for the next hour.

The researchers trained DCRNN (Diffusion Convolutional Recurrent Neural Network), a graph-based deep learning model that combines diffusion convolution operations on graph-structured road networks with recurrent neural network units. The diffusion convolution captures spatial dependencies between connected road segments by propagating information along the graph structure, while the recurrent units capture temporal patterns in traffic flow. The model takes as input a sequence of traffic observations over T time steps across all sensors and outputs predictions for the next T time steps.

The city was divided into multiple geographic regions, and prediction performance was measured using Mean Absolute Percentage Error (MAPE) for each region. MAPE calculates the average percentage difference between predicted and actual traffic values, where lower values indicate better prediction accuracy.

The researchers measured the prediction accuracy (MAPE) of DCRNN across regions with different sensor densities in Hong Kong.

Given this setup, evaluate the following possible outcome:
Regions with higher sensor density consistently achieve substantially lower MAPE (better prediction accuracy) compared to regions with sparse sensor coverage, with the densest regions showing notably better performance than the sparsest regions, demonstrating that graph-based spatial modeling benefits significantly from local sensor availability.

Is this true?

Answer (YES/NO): YES